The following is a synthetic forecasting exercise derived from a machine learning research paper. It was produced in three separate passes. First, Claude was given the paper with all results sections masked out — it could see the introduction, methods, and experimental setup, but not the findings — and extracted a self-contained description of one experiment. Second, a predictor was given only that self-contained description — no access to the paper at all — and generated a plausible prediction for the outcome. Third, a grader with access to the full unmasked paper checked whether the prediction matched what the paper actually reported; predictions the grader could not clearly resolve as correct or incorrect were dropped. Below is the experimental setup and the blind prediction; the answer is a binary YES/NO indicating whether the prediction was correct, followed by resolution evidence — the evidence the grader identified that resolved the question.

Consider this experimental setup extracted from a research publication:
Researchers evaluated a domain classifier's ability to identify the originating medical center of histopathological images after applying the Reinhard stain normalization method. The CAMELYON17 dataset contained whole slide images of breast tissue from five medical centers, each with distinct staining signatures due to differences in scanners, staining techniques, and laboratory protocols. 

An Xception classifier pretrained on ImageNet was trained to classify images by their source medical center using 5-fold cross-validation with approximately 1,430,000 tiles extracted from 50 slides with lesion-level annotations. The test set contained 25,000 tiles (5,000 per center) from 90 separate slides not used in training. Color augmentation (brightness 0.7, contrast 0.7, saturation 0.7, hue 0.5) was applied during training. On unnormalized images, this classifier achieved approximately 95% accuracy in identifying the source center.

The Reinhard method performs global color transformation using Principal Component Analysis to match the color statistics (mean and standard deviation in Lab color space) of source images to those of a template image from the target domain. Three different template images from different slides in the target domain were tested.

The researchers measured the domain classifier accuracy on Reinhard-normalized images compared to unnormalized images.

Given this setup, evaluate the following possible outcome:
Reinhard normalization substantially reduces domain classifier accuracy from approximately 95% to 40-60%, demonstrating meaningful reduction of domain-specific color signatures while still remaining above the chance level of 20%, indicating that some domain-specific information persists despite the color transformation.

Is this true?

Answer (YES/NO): NO